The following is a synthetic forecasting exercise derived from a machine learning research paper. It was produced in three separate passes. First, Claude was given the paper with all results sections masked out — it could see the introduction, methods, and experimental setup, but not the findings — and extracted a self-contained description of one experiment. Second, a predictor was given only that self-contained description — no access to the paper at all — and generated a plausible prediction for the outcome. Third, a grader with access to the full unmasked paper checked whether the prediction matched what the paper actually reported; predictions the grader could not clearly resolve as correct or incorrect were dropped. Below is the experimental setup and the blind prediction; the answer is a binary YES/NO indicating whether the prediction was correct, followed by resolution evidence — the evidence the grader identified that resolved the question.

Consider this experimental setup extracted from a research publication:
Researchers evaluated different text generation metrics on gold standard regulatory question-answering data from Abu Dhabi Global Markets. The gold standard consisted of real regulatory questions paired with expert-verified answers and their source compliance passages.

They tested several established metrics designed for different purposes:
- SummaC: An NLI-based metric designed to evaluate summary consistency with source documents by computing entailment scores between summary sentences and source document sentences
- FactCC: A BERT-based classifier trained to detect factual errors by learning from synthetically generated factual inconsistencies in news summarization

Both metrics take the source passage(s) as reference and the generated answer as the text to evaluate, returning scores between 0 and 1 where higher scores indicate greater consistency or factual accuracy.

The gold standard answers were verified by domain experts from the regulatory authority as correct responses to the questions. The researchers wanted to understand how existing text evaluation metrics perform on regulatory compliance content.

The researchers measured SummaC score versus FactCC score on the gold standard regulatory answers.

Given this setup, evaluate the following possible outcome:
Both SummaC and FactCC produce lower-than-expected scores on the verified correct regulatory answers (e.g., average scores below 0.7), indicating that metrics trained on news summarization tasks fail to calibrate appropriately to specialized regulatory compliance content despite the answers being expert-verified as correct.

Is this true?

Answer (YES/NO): NO